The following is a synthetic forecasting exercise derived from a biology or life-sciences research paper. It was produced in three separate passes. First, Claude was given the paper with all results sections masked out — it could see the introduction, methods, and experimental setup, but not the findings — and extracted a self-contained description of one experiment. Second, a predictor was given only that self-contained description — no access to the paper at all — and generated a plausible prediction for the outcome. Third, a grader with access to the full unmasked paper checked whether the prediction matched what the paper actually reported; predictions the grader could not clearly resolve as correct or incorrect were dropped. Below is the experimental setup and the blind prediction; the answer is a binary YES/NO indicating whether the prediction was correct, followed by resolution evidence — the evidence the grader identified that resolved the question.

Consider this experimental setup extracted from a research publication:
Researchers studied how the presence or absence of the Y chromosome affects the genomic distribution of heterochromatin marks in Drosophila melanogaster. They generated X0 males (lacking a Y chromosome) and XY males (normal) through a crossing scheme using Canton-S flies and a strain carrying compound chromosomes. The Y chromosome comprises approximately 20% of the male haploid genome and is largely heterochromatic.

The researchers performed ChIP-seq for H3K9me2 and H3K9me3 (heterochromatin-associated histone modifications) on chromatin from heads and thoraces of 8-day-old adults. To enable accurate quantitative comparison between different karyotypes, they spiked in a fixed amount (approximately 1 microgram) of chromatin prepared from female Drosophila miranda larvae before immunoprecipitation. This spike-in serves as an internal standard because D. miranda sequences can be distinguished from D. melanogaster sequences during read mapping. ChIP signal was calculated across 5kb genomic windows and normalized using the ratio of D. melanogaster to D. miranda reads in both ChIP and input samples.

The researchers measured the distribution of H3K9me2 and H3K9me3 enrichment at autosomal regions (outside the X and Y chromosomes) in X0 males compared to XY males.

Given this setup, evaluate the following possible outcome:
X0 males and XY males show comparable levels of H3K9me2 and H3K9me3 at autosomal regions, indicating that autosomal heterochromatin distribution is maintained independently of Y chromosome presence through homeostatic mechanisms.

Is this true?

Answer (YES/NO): NO